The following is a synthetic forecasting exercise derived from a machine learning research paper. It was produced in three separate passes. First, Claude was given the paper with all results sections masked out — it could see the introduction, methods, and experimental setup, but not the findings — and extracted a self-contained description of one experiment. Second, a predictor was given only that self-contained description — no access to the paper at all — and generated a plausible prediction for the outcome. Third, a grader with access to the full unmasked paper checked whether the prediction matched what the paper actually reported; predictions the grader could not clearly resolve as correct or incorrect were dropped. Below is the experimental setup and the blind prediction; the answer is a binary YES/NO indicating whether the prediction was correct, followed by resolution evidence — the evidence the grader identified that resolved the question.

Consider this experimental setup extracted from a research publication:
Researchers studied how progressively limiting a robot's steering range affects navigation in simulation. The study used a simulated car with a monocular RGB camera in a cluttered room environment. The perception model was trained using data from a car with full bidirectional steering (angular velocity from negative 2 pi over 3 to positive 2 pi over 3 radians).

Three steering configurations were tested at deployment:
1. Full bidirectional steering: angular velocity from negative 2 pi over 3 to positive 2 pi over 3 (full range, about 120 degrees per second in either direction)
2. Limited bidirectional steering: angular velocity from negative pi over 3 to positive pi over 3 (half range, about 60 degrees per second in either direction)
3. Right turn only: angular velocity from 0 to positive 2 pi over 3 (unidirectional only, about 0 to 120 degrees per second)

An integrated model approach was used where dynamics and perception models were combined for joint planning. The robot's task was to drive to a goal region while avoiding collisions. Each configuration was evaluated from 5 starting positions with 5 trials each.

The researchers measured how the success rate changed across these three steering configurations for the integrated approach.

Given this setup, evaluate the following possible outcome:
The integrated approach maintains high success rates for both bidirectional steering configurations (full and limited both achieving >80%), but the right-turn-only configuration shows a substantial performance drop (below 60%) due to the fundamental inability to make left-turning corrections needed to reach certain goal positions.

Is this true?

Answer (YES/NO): YES